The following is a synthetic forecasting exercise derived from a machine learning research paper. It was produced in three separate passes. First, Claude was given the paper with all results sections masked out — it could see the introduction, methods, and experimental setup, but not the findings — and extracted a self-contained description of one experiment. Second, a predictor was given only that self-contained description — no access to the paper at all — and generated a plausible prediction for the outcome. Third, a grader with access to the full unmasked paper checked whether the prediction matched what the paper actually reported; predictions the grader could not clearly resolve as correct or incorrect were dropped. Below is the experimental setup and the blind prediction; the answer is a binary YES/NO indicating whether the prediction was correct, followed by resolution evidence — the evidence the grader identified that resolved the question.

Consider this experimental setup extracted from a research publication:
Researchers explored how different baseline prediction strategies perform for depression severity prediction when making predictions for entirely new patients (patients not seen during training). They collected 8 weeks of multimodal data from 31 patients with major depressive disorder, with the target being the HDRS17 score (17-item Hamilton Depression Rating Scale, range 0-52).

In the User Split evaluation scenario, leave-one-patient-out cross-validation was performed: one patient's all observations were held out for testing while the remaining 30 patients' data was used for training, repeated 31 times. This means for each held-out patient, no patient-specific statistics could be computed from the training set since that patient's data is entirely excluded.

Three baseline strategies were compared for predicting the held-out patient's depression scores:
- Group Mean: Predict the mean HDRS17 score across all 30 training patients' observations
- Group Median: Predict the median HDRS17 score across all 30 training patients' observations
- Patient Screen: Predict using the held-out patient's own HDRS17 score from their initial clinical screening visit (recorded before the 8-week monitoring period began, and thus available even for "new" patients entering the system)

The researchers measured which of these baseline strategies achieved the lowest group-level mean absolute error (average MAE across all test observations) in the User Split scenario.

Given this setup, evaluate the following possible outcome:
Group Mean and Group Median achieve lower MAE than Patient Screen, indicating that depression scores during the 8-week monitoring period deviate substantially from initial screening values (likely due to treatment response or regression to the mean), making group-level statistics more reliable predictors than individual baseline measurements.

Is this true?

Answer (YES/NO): NO